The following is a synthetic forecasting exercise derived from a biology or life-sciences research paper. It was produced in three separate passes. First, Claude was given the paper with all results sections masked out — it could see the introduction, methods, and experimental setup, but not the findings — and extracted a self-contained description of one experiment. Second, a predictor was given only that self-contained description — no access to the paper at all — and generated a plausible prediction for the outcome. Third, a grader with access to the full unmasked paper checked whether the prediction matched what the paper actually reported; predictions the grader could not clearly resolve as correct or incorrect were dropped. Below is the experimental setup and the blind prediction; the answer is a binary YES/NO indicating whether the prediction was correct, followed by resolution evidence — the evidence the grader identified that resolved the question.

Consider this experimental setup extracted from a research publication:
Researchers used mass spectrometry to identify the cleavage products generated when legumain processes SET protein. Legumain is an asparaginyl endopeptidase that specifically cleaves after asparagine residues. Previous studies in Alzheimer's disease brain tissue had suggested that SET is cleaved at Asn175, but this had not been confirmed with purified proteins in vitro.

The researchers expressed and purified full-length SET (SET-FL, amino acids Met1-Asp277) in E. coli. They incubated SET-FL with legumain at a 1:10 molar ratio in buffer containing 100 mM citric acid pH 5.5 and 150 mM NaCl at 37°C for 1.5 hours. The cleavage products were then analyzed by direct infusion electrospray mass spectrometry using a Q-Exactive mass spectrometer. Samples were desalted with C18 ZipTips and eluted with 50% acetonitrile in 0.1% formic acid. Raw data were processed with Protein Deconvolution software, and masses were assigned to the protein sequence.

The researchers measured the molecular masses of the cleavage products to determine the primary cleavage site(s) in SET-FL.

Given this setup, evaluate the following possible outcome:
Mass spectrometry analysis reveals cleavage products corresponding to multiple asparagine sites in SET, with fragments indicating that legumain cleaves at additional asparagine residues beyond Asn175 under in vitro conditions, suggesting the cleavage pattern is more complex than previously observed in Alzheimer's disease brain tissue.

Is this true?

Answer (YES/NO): YES